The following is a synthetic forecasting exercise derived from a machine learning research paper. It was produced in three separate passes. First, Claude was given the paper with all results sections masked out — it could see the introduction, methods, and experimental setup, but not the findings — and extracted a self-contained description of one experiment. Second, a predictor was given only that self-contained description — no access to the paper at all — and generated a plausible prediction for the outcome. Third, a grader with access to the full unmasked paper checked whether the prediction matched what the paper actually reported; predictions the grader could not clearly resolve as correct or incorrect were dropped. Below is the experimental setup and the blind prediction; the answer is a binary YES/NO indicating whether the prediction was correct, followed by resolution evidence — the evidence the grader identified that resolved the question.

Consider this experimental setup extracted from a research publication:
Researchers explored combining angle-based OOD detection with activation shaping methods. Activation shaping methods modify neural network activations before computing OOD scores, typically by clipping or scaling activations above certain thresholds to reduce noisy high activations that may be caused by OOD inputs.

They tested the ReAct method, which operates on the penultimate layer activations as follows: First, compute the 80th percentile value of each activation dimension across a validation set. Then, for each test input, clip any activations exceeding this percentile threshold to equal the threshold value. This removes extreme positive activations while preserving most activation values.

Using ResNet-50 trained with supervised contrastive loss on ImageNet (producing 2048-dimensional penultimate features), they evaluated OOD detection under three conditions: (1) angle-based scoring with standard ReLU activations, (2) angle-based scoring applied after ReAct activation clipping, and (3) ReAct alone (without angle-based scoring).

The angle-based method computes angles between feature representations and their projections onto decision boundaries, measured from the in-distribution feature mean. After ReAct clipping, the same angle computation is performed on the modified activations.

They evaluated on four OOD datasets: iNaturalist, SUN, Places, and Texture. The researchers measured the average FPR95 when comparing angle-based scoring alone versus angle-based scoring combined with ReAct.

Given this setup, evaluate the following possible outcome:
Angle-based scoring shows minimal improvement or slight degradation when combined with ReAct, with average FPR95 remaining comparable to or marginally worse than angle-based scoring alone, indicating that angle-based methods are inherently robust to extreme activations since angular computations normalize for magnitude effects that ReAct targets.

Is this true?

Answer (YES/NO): NO